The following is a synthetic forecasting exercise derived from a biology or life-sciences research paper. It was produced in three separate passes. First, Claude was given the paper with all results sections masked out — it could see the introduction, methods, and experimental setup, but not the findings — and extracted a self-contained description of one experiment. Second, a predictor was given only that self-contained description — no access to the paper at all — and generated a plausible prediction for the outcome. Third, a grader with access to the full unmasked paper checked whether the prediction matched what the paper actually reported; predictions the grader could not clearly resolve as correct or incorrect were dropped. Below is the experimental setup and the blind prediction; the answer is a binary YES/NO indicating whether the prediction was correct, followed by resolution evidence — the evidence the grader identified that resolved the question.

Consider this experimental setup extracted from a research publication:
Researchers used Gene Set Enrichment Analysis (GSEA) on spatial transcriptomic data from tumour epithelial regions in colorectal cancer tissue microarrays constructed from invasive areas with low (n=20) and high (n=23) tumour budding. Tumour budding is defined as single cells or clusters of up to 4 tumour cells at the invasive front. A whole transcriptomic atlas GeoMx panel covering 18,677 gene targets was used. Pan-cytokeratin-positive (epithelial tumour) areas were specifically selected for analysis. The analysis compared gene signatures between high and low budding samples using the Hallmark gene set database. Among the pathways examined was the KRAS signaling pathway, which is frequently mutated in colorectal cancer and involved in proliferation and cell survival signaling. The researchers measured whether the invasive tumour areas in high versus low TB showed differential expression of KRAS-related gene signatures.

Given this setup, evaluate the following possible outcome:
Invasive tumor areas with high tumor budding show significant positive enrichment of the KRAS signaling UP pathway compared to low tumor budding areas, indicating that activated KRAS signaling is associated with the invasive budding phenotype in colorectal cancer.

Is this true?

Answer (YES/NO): NO